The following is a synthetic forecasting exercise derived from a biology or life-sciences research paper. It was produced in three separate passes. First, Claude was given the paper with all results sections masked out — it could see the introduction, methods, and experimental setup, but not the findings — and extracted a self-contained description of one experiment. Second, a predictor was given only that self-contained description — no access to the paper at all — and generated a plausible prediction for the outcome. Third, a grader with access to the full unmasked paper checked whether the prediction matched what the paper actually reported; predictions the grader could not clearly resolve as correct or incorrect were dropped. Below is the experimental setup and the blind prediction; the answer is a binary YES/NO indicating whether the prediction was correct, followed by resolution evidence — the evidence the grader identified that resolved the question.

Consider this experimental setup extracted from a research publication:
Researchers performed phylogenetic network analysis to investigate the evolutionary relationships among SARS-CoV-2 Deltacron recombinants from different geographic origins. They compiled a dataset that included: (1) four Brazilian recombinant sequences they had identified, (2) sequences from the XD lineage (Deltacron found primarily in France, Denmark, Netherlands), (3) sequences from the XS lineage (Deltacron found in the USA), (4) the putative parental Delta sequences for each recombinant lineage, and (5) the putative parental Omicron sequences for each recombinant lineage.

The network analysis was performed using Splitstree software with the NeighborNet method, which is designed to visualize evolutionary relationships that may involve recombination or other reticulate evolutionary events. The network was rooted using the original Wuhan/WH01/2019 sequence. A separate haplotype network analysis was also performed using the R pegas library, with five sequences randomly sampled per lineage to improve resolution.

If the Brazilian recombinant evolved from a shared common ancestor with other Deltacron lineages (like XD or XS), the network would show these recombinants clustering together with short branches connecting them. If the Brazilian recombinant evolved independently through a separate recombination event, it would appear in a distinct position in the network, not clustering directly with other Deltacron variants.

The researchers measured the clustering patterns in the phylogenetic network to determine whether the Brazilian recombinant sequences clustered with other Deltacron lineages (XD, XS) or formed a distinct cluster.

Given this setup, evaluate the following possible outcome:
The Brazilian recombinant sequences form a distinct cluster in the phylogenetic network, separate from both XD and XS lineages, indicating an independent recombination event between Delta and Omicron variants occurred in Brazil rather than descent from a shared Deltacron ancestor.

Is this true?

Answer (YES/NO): YES